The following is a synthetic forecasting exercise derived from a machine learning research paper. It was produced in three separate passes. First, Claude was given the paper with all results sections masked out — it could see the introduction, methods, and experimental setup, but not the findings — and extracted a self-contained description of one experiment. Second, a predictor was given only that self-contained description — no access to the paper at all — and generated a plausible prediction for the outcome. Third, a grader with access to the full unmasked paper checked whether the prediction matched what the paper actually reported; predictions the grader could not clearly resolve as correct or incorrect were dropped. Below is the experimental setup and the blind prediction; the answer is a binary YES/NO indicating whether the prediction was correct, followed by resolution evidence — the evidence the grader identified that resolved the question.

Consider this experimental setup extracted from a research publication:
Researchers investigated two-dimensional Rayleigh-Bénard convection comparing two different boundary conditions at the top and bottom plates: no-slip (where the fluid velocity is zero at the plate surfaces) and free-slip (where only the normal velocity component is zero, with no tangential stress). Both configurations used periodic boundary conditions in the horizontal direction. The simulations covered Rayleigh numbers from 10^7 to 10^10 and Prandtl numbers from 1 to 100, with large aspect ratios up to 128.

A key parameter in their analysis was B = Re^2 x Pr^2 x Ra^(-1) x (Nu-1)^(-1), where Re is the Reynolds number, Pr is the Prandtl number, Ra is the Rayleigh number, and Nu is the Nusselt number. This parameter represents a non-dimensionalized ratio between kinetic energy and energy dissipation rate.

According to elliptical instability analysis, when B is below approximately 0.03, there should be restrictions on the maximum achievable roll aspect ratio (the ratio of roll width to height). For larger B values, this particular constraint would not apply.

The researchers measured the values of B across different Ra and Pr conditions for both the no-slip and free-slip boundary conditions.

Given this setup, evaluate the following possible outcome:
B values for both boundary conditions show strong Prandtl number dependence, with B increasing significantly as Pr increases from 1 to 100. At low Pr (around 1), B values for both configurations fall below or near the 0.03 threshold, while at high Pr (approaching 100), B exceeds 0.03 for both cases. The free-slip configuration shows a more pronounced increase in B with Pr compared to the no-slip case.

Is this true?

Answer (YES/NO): NO